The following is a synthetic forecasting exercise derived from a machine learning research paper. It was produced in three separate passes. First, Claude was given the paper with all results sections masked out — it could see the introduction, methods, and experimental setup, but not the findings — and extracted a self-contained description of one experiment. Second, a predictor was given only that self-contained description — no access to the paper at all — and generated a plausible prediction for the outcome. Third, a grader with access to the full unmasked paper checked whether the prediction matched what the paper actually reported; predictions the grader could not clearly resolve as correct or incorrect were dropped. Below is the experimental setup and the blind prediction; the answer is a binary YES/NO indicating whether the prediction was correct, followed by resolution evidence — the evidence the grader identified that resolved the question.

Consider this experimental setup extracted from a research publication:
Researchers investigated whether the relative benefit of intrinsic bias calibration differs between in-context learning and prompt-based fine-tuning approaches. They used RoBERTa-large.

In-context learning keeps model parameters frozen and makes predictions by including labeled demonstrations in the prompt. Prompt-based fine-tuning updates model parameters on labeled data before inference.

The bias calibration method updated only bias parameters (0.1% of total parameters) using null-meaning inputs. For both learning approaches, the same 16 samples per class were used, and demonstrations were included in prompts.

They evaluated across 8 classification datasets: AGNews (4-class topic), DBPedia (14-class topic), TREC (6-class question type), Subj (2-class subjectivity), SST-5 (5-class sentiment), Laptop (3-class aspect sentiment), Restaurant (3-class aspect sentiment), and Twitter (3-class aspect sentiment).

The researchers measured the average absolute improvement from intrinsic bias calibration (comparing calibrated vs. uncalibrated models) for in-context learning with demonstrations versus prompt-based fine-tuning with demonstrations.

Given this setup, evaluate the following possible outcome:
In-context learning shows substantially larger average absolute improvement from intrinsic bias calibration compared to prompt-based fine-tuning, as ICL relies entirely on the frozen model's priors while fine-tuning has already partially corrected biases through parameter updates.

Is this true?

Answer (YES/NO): YES